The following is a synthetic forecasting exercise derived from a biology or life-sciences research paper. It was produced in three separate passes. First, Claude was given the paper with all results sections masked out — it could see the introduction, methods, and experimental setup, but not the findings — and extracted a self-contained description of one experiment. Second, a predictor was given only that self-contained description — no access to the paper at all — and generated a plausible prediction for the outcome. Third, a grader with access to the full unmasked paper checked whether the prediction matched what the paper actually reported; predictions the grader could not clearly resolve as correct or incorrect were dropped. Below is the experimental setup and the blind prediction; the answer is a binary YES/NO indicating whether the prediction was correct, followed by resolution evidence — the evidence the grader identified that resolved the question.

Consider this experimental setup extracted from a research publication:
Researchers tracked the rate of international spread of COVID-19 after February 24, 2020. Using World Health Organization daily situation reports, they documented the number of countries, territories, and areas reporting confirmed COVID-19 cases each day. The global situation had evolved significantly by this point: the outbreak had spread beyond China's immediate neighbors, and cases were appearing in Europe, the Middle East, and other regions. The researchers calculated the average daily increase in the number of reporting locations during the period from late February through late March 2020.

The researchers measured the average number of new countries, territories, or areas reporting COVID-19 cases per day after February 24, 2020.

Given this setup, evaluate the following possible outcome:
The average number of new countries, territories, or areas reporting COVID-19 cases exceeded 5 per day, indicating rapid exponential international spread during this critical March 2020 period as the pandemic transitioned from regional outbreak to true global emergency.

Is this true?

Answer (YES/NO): YES